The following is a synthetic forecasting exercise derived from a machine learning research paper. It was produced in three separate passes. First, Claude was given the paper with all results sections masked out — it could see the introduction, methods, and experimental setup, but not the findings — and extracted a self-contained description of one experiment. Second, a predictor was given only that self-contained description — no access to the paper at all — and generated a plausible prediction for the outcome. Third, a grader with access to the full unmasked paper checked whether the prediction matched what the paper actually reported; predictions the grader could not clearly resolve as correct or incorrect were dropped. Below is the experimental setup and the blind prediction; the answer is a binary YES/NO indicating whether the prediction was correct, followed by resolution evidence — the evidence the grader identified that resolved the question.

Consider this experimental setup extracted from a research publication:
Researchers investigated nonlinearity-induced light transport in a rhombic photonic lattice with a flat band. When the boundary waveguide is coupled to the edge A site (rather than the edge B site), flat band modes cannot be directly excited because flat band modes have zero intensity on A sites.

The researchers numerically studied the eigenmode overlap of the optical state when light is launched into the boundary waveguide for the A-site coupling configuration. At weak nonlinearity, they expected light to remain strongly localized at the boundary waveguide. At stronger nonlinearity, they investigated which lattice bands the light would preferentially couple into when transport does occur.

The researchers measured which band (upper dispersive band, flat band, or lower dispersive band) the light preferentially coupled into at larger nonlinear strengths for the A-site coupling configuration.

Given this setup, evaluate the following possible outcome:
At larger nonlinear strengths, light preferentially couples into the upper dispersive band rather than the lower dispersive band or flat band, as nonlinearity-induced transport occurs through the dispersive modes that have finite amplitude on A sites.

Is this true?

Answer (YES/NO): NO